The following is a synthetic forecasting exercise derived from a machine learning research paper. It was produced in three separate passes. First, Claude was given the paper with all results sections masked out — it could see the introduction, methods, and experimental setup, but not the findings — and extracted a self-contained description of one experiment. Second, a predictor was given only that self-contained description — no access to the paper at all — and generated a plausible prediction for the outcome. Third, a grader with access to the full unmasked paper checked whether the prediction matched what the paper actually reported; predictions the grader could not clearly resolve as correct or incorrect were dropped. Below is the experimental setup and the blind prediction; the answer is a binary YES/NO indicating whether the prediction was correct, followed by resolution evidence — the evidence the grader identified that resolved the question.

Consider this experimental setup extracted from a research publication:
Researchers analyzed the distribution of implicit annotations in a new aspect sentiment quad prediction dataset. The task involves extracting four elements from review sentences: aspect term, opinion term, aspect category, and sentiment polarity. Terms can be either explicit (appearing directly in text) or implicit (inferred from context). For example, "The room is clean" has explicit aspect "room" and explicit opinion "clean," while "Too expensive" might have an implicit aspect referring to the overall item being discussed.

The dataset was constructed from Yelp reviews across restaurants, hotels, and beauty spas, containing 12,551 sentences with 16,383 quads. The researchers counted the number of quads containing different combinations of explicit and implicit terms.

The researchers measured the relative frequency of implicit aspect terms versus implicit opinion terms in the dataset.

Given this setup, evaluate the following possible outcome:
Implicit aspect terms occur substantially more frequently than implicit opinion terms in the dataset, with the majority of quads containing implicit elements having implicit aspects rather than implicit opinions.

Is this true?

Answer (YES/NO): NO